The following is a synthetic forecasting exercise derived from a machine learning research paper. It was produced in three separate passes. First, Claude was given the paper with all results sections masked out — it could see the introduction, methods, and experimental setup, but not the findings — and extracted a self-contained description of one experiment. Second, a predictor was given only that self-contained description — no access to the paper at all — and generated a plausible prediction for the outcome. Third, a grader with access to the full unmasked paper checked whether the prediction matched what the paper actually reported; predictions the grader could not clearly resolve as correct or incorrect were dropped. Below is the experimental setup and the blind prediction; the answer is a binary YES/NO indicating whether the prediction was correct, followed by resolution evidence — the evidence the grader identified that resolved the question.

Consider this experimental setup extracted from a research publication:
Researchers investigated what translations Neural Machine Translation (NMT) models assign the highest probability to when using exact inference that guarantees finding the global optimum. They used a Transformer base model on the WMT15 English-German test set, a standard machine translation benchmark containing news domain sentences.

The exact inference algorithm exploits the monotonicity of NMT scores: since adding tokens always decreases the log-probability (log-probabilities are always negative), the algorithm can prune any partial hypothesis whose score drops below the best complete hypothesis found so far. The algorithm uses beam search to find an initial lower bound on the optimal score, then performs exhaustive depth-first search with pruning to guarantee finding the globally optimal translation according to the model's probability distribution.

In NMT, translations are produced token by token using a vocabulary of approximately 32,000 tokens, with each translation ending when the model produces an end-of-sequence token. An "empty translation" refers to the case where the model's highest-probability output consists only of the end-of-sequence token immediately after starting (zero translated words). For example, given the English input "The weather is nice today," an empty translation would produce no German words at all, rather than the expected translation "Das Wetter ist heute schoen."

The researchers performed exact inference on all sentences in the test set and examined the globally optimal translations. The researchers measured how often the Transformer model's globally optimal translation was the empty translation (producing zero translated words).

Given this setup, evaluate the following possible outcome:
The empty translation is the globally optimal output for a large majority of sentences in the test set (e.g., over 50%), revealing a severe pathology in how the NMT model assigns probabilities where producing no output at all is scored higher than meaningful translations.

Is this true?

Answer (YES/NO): YES